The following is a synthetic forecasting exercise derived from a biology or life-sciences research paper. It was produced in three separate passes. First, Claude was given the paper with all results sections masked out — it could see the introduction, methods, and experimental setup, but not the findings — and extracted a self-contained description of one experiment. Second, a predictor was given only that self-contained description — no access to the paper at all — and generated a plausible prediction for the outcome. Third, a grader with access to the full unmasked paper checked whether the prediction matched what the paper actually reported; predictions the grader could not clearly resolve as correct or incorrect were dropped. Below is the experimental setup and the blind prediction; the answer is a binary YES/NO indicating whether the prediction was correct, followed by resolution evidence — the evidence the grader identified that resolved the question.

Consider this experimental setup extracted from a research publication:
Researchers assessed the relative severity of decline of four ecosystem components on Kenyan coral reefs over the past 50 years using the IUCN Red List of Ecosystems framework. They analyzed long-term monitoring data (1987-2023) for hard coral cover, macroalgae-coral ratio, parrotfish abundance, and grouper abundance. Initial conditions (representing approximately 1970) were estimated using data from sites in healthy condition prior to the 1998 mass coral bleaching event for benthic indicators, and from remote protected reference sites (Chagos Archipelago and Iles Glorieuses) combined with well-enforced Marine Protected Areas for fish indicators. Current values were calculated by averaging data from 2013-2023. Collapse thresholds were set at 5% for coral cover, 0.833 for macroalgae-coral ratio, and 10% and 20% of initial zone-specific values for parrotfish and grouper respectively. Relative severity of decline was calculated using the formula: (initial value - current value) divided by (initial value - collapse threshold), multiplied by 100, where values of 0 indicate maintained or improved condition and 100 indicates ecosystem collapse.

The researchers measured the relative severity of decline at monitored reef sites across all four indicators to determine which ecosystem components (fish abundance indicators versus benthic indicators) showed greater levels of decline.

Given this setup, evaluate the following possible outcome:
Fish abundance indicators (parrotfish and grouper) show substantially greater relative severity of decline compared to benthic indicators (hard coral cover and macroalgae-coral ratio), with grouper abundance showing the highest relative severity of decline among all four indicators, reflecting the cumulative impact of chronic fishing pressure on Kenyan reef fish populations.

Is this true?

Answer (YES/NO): YES